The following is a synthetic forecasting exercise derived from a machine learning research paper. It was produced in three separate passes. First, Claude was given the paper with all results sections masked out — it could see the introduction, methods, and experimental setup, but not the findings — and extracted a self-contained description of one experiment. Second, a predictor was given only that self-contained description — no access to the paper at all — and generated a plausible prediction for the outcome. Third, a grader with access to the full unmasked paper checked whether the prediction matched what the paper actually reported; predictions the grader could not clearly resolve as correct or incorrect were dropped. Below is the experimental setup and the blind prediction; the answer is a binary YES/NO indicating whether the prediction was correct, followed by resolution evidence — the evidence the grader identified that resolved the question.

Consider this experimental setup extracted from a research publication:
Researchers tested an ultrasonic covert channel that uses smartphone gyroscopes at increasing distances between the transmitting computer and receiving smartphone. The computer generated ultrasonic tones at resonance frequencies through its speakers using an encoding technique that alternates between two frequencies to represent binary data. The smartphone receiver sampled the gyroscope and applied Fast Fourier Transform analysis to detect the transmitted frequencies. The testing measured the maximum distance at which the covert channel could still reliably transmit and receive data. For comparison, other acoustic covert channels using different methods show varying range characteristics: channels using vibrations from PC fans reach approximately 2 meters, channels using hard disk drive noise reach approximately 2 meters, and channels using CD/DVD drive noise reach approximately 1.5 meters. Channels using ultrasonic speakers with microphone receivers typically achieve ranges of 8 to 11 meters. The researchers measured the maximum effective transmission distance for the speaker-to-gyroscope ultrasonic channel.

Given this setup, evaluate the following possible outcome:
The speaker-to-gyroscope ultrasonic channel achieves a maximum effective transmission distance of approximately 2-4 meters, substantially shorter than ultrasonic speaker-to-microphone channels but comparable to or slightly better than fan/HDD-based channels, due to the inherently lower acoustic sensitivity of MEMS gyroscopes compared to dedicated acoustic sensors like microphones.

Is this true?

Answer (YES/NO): NO